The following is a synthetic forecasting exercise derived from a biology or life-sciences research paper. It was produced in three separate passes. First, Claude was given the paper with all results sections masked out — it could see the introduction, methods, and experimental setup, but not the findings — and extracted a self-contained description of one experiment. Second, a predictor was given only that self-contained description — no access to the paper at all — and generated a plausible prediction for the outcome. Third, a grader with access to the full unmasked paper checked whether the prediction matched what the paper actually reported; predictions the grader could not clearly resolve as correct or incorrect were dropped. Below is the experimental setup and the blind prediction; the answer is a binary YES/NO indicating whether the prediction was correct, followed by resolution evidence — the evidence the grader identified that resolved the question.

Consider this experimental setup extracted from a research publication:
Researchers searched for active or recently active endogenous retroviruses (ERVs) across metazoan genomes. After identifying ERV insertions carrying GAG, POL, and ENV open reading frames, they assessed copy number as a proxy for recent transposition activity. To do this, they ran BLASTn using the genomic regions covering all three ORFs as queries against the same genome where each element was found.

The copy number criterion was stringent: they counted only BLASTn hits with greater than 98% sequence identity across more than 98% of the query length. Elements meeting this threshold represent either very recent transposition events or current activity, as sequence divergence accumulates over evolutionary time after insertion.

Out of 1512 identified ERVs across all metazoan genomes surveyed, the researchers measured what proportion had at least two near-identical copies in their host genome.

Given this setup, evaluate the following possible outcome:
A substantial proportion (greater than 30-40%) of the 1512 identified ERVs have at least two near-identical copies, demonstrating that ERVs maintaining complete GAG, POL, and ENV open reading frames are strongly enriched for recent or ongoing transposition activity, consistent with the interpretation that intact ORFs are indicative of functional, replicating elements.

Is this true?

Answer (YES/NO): YES